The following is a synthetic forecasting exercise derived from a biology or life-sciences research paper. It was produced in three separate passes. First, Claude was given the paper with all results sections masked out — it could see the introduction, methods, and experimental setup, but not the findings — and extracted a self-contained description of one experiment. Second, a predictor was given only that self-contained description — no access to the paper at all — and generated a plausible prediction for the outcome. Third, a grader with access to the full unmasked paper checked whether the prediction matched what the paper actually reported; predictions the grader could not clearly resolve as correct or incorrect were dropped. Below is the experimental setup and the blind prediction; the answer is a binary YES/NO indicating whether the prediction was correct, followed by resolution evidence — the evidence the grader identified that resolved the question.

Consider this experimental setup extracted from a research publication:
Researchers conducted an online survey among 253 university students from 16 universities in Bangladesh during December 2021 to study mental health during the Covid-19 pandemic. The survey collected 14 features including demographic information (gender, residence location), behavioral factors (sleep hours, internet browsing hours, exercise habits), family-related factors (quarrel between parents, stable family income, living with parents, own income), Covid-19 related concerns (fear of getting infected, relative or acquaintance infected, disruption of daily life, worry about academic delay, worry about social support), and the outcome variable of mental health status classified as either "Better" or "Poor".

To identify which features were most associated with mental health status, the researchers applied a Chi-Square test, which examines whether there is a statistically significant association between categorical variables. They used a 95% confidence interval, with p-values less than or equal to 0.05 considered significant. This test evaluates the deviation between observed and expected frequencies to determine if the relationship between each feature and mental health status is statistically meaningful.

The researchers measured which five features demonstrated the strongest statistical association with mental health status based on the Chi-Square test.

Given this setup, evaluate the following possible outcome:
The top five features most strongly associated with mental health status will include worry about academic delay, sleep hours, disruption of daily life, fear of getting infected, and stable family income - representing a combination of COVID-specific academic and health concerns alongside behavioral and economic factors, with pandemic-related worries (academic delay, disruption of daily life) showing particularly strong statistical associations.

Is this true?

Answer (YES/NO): NO